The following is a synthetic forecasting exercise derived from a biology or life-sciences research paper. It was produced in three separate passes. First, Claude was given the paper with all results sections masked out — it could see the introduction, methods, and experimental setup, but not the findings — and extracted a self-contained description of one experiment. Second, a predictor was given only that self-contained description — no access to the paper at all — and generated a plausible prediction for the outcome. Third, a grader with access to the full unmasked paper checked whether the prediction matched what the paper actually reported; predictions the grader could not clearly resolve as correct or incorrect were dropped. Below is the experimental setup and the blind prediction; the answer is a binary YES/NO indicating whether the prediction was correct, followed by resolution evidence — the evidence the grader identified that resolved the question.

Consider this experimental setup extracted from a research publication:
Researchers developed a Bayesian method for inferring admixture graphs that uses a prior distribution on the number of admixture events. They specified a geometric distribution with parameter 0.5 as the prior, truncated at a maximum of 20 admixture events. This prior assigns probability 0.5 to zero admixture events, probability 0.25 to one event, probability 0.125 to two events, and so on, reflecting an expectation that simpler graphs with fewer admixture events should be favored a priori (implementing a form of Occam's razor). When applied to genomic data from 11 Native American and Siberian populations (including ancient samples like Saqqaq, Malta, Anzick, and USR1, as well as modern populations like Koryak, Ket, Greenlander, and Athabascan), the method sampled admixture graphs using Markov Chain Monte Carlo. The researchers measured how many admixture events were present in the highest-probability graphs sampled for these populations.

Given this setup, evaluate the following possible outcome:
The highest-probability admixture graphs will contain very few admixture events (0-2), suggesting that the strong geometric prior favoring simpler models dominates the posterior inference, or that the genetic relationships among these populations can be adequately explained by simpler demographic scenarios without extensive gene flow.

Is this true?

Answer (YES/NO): NO